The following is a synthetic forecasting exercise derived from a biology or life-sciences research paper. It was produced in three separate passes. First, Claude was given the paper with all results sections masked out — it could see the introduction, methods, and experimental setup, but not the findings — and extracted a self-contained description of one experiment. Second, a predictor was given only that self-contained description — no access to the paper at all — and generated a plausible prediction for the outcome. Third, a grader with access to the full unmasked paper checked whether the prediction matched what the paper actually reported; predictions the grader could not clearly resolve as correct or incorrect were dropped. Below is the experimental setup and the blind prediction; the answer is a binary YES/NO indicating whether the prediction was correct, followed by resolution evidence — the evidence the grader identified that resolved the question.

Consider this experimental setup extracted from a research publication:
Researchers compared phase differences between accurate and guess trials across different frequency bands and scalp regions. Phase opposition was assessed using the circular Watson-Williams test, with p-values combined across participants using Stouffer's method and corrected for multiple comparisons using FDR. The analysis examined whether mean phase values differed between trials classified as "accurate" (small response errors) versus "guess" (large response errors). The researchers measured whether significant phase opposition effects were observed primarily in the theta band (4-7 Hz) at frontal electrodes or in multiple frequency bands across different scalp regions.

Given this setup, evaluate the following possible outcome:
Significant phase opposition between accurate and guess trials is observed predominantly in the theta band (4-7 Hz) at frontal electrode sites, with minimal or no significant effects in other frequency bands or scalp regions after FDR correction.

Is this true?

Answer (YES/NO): NO